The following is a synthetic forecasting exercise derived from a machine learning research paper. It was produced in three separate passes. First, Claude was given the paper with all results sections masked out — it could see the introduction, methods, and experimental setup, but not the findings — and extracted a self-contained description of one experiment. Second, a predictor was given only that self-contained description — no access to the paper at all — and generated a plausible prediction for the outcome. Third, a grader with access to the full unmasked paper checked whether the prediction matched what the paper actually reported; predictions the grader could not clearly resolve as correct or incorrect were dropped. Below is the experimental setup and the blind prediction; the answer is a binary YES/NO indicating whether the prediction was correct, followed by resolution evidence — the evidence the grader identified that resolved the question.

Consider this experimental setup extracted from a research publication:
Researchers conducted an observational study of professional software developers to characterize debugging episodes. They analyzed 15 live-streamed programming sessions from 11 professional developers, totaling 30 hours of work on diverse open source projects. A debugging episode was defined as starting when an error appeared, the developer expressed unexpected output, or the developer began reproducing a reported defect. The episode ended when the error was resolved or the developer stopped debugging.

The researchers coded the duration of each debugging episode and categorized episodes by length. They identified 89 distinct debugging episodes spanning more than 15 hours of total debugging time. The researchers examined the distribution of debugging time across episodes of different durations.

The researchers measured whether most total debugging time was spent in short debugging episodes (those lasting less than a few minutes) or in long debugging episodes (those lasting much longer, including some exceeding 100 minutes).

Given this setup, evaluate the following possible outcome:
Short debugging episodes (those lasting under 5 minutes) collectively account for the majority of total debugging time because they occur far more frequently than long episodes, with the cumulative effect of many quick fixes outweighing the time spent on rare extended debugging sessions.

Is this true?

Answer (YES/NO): NO